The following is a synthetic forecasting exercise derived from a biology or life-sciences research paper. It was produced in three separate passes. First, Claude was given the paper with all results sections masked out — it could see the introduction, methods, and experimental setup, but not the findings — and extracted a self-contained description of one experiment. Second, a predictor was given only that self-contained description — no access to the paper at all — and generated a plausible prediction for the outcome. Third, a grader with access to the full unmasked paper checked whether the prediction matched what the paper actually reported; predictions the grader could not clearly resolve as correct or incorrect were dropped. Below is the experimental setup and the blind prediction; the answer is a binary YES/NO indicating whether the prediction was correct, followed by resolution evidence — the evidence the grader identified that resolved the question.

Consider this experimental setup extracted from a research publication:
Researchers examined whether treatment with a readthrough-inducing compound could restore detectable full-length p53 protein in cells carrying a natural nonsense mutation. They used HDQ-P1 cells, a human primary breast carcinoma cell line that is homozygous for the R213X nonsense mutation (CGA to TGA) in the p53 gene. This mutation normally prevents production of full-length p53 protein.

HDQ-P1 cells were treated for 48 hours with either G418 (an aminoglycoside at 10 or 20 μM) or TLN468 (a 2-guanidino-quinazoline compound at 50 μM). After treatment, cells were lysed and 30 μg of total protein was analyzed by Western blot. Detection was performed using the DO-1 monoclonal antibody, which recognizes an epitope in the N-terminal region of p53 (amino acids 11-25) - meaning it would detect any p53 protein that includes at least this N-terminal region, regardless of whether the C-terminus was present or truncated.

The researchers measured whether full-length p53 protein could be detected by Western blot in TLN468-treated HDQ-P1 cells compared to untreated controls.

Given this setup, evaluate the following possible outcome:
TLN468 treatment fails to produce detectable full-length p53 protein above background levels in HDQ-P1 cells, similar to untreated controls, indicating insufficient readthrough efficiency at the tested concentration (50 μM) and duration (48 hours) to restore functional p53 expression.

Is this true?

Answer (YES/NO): NO